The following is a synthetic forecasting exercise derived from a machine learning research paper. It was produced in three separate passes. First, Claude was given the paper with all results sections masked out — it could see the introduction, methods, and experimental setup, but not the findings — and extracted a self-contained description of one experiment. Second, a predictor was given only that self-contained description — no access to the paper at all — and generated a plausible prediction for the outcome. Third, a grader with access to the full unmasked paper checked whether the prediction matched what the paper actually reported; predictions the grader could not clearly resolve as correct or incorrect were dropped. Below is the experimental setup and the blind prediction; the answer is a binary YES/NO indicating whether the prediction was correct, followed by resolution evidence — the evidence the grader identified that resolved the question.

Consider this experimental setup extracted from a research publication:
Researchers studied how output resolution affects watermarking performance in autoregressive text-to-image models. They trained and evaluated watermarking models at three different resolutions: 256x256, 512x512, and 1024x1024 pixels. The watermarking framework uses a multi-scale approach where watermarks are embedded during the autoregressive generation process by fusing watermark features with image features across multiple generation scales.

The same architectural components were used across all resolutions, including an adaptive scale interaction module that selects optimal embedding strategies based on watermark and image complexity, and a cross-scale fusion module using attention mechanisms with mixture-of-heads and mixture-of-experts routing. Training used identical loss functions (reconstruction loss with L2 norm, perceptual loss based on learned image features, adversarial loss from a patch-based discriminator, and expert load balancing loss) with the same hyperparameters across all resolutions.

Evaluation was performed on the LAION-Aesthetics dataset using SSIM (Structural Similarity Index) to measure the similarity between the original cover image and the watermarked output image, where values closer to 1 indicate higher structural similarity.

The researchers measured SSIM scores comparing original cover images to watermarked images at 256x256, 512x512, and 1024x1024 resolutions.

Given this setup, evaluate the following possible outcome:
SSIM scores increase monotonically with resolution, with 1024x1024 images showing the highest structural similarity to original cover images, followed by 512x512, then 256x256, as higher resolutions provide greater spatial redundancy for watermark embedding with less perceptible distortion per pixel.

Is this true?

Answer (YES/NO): YES